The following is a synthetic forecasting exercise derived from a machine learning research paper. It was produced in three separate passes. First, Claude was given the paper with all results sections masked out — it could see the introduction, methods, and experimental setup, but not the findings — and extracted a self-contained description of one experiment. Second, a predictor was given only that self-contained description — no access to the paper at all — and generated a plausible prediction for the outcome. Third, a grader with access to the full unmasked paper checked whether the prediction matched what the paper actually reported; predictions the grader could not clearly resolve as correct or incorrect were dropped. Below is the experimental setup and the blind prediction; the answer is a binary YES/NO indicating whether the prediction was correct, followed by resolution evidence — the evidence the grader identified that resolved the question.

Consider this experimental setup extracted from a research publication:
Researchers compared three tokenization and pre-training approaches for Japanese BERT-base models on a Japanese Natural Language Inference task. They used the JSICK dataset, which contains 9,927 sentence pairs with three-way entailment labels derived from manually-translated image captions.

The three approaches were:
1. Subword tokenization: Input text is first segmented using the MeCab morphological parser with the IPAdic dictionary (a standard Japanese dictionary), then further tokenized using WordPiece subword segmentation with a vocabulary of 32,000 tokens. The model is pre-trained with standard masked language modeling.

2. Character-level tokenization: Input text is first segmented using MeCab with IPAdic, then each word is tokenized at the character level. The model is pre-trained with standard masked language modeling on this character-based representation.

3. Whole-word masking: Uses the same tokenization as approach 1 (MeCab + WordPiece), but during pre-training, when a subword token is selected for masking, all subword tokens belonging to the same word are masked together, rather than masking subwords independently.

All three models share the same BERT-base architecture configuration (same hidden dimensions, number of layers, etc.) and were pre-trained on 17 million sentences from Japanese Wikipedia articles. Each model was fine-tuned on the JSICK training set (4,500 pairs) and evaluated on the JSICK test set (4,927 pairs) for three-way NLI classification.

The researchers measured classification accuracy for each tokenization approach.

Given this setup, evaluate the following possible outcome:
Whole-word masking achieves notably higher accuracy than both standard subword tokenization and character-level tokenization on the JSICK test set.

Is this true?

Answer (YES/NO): YES